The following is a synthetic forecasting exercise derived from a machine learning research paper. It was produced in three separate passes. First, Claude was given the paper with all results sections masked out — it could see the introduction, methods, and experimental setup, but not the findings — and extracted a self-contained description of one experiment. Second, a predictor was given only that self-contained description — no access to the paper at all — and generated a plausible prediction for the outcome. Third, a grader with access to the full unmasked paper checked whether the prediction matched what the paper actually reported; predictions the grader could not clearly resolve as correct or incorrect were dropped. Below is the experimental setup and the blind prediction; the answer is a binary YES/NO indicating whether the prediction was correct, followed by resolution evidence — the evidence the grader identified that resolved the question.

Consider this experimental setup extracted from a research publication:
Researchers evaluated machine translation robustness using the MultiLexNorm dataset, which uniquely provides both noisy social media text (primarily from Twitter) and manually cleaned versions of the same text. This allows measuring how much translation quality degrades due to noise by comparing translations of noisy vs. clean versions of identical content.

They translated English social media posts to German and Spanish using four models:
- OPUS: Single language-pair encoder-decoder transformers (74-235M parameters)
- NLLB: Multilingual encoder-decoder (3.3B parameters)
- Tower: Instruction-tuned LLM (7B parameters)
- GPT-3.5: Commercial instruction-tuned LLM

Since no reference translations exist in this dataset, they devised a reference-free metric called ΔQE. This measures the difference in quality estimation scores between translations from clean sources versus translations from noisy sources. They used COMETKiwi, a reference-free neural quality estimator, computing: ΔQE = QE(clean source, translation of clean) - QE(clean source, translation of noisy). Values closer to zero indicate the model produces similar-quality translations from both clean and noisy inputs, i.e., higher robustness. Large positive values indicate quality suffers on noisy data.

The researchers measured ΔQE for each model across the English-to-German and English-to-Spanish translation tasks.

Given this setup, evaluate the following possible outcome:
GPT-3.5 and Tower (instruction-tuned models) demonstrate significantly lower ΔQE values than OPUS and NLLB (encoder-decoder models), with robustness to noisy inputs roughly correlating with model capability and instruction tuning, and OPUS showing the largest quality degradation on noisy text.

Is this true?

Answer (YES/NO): YES